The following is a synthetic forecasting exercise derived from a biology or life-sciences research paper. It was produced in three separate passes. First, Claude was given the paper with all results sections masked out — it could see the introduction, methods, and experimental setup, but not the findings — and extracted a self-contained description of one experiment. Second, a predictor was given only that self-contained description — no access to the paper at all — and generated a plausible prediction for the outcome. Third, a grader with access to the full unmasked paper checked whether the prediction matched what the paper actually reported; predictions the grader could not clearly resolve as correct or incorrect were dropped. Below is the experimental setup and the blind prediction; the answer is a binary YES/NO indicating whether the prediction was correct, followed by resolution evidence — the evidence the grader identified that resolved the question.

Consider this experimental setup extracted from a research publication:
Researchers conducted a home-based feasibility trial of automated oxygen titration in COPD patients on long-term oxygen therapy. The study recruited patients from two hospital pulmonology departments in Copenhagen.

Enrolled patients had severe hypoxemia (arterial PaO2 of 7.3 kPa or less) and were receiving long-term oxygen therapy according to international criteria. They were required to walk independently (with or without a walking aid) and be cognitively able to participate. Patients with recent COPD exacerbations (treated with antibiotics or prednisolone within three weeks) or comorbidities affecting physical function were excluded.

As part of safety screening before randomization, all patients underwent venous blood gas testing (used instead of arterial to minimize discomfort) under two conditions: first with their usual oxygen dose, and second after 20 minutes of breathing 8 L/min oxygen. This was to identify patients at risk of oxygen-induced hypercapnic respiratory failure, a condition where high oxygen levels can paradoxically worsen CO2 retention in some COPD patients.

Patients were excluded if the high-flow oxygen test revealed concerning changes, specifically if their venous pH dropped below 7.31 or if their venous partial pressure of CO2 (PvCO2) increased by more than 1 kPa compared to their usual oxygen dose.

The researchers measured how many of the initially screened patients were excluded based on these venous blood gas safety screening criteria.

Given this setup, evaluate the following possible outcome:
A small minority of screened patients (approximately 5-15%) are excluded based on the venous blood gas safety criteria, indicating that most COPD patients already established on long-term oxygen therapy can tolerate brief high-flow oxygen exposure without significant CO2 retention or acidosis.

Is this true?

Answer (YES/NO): YES